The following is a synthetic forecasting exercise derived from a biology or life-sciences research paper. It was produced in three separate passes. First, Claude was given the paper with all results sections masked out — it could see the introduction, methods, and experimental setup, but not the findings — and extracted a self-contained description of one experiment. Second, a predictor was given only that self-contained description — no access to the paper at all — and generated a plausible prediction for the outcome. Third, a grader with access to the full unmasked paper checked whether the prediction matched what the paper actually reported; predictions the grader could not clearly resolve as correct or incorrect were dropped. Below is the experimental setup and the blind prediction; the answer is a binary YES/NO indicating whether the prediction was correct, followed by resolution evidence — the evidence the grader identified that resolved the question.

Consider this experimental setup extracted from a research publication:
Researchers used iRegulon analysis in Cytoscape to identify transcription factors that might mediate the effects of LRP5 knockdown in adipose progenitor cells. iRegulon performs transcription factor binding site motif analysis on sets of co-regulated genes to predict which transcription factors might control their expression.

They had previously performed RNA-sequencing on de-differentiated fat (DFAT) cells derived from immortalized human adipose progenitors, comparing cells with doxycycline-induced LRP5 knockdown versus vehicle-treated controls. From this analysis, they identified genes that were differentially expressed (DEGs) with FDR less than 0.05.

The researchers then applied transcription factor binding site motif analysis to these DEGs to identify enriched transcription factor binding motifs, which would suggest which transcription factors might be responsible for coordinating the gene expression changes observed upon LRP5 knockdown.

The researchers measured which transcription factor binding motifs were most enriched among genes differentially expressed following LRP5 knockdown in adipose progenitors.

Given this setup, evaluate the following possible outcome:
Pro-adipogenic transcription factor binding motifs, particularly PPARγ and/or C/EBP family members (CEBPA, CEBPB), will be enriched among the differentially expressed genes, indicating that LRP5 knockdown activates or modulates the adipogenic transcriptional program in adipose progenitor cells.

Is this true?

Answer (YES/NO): NO